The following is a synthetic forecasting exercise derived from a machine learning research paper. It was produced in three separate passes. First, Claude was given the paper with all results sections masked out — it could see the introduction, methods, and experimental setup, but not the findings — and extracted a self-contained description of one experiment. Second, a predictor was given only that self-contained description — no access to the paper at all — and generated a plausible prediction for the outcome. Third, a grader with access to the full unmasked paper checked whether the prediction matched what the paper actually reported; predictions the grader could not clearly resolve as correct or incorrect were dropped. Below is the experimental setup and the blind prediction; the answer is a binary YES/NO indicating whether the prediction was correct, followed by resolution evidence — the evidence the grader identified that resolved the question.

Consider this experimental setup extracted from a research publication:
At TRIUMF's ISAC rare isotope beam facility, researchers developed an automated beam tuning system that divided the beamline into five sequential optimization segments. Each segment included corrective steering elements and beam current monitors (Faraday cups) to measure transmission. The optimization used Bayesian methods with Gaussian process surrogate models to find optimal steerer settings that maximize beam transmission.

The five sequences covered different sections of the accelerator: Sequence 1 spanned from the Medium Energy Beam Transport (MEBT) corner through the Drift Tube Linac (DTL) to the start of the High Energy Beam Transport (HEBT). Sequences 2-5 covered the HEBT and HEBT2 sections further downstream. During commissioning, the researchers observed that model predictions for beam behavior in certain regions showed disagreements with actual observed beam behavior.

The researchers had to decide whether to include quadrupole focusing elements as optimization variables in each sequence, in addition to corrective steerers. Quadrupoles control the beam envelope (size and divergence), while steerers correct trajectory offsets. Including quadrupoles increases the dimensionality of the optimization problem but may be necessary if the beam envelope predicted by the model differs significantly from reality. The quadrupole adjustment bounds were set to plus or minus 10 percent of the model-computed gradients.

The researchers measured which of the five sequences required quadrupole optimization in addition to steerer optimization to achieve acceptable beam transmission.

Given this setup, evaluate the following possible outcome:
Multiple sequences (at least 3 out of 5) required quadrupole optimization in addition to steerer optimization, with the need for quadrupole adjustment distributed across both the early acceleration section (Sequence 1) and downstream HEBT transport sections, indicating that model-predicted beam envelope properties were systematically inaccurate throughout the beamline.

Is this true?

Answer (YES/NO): NO